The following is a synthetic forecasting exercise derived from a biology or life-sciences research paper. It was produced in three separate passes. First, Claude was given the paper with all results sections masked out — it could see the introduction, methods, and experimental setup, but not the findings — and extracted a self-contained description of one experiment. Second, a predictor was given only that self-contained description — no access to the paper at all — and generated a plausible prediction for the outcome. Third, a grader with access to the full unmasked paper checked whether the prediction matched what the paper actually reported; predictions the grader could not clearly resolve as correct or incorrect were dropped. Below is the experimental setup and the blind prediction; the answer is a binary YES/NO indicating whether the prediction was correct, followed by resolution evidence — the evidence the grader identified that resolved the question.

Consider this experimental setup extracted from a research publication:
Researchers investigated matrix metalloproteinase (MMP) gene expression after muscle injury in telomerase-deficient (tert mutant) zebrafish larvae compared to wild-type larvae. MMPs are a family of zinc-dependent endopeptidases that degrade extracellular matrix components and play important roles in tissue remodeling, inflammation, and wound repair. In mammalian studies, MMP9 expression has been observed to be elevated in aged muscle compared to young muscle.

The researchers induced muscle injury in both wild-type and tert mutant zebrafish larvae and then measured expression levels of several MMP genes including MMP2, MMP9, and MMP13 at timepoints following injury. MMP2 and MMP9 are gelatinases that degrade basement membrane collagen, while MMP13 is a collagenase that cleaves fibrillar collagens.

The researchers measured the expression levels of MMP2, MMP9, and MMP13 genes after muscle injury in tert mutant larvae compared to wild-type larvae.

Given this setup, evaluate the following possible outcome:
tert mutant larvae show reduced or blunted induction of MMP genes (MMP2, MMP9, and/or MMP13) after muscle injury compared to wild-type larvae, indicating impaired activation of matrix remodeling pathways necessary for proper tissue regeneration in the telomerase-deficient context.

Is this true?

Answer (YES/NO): NO